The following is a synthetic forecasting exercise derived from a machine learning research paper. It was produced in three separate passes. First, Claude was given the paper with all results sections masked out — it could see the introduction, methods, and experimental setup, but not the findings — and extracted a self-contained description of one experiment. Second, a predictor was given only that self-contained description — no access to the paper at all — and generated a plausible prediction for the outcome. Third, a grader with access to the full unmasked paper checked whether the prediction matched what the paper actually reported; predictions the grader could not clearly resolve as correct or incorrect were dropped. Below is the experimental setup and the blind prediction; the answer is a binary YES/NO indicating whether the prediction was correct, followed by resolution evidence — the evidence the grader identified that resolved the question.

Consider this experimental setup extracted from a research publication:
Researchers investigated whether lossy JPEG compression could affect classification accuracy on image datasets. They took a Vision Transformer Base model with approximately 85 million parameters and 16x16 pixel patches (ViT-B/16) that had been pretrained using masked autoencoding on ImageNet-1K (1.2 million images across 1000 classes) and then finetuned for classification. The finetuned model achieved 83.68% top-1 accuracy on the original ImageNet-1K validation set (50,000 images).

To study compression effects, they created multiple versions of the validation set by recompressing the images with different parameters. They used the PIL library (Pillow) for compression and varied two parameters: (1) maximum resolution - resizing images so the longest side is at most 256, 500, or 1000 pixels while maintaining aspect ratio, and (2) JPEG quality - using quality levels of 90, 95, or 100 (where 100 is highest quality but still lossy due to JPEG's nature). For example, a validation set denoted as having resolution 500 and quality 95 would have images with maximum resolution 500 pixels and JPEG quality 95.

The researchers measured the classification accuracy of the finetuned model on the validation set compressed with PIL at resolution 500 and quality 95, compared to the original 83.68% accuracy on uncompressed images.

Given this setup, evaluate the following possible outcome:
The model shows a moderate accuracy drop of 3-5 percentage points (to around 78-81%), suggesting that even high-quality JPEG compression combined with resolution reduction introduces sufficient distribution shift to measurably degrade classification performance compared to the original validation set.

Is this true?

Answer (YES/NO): NO